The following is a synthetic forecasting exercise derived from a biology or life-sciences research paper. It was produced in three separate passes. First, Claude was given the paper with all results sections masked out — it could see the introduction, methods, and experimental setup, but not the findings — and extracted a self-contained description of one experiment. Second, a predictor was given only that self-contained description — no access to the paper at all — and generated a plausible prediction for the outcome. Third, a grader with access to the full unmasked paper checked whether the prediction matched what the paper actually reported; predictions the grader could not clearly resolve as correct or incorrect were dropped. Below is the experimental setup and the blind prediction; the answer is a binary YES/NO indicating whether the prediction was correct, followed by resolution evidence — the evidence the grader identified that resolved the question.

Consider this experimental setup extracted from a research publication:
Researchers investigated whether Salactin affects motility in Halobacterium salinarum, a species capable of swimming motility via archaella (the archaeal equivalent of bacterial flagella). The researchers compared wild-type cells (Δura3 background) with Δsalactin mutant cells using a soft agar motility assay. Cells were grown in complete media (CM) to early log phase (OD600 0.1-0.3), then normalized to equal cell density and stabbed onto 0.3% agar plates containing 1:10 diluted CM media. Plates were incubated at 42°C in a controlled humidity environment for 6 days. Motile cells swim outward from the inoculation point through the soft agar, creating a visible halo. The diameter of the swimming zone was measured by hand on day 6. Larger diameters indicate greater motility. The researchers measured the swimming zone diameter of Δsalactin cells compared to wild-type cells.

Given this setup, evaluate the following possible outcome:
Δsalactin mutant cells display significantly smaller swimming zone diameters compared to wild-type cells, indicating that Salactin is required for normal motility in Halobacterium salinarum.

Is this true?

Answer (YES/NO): NO